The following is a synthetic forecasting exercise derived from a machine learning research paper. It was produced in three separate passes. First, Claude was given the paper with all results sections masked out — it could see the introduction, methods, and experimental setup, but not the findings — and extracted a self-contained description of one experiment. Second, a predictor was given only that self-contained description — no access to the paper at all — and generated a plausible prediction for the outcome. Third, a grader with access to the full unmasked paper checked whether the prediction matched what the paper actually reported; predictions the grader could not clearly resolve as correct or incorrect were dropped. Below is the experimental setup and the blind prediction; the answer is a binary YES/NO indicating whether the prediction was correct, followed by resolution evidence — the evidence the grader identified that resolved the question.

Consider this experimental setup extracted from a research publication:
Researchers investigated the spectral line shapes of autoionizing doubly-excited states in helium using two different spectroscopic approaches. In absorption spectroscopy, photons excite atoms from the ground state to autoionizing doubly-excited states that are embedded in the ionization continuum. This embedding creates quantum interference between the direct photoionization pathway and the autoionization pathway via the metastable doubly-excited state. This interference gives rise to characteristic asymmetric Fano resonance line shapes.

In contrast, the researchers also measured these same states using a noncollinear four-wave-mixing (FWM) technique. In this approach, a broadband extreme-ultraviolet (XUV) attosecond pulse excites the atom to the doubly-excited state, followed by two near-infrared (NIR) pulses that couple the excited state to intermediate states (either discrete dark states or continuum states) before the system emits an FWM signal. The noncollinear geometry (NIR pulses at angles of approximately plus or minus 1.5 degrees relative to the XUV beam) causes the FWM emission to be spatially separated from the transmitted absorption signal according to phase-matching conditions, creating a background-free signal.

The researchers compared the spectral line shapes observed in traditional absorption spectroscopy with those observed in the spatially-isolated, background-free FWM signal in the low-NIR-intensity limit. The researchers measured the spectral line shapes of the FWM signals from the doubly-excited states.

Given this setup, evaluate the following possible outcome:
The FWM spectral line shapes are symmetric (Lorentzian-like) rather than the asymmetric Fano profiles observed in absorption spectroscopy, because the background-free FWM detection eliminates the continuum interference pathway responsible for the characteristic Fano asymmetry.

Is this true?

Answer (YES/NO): YES